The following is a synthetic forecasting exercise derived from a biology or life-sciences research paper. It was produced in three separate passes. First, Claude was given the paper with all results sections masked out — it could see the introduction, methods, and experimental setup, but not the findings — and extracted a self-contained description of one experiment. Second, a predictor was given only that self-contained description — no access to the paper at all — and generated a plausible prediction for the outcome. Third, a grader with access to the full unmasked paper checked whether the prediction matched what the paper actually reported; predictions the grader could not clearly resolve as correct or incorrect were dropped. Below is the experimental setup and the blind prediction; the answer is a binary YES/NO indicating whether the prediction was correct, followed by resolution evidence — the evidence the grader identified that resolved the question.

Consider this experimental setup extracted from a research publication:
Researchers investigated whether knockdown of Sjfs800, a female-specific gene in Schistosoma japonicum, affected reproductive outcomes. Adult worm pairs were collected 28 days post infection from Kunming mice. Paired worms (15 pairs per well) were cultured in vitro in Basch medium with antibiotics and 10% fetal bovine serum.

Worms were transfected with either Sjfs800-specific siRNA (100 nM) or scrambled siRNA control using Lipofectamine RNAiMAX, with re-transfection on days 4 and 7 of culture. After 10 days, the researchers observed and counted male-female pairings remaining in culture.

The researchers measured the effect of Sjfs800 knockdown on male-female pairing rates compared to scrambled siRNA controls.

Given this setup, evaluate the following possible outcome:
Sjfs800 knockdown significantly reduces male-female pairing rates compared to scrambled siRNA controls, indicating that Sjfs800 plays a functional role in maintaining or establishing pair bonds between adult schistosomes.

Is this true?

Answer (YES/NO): YES